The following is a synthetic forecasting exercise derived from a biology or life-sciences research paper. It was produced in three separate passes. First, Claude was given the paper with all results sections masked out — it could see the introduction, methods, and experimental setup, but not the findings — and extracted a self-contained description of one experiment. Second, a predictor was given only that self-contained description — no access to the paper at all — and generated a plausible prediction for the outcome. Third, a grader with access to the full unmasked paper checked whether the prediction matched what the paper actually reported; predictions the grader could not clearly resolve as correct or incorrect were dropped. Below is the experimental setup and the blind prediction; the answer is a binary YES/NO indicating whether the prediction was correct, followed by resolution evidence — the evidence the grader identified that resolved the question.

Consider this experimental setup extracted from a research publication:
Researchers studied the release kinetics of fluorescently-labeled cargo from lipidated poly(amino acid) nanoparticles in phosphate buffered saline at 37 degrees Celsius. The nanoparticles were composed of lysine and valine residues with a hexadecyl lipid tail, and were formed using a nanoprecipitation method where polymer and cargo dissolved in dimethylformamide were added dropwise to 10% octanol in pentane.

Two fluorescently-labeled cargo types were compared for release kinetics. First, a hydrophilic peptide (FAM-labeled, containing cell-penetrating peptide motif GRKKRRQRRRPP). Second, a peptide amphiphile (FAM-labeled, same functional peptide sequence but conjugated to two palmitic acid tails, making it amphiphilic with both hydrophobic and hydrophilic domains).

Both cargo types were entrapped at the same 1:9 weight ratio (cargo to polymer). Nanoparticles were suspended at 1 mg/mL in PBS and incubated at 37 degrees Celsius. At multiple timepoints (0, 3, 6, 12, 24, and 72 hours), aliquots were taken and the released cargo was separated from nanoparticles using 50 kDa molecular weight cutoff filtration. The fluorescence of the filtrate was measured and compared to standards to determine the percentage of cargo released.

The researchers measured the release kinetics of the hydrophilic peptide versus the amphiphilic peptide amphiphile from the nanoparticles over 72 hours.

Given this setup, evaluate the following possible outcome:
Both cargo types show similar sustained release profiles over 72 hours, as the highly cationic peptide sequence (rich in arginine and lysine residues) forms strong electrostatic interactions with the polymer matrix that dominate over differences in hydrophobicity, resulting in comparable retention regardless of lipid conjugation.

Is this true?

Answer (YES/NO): NO